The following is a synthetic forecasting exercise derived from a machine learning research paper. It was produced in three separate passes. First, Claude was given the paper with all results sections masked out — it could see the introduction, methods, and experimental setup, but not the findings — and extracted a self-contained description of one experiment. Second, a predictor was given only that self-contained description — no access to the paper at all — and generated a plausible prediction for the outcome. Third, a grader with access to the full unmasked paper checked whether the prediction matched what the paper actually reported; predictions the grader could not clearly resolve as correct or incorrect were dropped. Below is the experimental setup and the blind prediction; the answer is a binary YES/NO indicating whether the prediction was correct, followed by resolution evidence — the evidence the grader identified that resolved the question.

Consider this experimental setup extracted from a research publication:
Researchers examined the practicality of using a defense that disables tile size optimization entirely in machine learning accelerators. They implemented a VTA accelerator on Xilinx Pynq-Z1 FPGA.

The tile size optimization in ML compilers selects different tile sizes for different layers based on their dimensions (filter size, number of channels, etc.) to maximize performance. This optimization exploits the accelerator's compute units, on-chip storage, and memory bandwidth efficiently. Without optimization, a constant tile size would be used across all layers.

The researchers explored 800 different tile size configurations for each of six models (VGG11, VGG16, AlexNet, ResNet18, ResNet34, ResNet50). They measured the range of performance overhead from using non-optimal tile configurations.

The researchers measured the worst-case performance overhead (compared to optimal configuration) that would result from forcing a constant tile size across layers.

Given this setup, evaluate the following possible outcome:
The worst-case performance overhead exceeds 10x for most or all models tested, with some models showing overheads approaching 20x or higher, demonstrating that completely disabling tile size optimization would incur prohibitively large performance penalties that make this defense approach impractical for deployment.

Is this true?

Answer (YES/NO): NO